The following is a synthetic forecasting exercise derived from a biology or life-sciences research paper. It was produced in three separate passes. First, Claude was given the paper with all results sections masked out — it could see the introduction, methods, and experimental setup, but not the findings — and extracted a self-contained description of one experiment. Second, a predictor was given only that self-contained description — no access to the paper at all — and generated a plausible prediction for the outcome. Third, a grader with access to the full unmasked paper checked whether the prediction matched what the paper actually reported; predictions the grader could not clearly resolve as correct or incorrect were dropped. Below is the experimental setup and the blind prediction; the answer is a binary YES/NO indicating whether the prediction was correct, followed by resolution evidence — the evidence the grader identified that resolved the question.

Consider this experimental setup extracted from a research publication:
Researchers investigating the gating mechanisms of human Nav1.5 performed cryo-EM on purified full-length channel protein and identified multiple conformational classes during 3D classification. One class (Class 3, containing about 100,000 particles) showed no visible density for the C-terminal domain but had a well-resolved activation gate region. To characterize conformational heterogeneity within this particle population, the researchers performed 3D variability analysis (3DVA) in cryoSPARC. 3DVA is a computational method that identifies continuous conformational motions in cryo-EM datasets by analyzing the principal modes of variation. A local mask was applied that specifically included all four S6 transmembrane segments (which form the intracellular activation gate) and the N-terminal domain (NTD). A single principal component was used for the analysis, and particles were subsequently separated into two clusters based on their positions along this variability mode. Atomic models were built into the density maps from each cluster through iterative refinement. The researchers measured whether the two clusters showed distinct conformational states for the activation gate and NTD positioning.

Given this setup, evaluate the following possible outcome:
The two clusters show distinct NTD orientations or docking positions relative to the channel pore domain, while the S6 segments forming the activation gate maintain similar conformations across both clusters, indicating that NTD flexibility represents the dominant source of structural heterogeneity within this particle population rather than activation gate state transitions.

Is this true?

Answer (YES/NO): NO